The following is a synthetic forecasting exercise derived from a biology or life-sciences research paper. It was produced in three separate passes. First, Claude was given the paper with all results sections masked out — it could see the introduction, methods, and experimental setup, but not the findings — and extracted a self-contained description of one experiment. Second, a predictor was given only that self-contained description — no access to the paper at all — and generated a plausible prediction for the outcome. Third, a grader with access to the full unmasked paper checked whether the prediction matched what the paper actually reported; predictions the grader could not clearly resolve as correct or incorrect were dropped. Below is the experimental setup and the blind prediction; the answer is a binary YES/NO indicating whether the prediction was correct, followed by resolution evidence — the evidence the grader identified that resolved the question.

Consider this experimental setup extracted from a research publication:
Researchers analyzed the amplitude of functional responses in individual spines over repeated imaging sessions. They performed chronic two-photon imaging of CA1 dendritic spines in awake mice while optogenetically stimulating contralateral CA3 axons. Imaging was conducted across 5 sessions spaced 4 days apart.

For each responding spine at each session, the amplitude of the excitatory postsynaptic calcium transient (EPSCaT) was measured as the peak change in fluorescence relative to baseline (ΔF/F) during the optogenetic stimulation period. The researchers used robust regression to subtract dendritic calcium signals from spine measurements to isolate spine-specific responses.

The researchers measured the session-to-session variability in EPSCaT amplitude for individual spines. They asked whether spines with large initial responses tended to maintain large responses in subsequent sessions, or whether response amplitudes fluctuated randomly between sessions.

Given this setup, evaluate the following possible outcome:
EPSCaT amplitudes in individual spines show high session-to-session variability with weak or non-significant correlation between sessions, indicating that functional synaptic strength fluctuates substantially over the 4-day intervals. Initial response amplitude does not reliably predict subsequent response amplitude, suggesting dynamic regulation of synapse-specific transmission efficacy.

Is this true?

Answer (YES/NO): YES